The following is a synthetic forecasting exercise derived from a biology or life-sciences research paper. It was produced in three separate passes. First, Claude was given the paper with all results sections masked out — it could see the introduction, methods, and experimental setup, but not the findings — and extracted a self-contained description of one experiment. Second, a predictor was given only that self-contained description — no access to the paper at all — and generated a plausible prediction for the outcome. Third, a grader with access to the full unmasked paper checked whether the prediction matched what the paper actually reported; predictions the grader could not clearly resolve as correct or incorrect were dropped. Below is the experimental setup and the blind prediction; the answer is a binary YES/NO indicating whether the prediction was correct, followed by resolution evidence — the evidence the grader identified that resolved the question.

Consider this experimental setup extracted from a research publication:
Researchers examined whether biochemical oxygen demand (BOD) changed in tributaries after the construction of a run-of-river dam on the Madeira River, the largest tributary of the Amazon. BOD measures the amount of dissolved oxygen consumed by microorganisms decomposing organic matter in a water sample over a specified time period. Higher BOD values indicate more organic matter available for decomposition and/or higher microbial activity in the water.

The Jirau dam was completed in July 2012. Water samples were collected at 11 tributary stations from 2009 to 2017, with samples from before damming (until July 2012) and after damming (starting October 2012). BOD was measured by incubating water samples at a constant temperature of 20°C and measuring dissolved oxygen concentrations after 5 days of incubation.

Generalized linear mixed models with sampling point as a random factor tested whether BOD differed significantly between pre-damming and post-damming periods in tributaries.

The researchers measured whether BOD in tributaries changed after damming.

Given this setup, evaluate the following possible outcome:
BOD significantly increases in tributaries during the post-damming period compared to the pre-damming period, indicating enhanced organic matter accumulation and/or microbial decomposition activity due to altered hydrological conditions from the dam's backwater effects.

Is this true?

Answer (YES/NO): NO